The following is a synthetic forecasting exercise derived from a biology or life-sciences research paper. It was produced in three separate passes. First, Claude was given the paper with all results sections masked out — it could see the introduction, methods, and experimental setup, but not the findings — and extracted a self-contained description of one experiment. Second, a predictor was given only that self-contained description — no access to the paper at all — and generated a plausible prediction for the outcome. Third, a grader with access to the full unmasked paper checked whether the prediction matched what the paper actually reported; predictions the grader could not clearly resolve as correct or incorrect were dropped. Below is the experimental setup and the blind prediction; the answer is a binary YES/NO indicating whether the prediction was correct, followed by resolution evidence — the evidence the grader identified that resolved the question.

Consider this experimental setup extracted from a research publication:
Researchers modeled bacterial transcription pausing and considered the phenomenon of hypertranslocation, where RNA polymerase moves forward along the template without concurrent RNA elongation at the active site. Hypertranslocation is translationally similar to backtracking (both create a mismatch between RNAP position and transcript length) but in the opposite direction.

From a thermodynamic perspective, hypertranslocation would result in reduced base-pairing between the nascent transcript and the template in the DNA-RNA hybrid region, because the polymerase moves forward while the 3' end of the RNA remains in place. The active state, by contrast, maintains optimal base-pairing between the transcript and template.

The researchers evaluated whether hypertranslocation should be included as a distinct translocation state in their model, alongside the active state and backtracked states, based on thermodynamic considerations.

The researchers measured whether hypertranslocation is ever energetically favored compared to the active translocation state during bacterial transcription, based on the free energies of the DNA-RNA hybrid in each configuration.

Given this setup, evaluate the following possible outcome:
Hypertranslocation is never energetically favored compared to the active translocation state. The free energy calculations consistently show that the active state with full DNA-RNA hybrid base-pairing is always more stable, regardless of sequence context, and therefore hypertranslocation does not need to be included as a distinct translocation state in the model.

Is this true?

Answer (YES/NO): YES